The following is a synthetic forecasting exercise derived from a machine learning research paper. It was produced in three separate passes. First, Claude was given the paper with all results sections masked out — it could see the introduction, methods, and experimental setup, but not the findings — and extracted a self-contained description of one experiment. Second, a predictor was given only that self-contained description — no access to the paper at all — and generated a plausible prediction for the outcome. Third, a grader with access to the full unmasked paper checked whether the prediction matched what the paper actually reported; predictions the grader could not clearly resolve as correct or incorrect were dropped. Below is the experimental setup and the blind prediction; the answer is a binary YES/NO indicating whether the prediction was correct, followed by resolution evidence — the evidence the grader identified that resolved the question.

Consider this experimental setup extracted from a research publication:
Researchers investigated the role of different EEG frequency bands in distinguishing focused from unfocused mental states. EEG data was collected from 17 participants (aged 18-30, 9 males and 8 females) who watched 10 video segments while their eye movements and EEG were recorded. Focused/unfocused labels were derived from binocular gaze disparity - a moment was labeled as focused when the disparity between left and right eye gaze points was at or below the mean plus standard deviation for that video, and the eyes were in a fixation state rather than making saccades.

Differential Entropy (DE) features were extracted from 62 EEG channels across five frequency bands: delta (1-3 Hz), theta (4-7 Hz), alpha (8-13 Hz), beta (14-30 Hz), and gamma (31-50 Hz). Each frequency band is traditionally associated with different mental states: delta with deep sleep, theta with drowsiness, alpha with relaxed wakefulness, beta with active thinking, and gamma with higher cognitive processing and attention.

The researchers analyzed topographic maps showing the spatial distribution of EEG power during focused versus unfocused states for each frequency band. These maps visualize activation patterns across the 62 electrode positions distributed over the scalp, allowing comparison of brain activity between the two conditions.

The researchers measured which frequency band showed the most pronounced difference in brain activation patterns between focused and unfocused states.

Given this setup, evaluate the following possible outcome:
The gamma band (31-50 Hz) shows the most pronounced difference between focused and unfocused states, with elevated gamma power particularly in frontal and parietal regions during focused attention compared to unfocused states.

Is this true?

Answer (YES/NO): NO